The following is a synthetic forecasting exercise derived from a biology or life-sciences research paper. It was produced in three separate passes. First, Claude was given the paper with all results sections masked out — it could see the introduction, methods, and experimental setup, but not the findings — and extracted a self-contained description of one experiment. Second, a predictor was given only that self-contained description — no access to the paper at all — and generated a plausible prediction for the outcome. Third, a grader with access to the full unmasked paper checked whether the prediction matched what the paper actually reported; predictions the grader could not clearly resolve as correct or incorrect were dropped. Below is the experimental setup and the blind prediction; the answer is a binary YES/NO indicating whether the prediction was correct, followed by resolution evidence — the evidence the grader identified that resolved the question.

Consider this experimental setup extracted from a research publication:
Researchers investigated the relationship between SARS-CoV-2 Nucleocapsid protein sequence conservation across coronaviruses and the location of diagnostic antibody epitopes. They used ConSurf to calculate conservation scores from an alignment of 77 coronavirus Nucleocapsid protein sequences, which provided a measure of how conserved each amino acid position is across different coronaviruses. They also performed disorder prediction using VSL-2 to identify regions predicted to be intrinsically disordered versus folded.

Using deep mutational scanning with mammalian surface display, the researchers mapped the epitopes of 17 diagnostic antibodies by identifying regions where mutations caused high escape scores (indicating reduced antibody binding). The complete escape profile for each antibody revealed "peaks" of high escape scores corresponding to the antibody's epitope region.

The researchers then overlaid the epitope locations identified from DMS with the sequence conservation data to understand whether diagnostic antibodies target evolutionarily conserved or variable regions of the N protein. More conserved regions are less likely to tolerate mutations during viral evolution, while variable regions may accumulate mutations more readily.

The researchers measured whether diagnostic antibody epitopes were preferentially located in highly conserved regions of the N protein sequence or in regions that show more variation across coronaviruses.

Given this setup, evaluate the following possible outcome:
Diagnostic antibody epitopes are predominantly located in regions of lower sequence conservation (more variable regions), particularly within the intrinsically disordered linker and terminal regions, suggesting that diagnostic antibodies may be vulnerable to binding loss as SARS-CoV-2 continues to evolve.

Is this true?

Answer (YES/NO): NO